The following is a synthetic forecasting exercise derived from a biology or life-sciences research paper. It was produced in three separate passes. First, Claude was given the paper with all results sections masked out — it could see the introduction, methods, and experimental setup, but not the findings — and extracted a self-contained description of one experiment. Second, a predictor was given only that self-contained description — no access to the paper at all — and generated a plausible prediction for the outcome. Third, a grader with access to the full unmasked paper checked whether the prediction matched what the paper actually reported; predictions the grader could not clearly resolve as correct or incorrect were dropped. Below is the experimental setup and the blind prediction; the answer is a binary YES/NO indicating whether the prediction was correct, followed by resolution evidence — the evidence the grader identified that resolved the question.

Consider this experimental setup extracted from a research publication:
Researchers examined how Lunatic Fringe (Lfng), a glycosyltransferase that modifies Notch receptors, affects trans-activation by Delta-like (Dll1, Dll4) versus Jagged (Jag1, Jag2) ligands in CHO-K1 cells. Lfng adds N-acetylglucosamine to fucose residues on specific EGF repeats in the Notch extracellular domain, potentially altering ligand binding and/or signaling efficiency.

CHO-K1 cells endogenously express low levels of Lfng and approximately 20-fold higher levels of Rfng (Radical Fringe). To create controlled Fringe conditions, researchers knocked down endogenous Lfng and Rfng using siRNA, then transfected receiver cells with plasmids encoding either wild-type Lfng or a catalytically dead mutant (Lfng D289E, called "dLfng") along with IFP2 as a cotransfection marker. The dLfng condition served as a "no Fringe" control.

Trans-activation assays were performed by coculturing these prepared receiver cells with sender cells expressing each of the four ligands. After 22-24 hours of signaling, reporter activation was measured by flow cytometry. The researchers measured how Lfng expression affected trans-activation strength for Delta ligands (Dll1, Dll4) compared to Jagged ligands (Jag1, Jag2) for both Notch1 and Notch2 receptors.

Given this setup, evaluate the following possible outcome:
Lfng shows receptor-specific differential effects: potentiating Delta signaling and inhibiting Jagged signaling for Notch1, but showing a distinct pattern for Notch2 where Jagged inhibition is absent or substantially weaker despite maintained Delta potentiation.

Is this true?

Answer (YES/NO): NO